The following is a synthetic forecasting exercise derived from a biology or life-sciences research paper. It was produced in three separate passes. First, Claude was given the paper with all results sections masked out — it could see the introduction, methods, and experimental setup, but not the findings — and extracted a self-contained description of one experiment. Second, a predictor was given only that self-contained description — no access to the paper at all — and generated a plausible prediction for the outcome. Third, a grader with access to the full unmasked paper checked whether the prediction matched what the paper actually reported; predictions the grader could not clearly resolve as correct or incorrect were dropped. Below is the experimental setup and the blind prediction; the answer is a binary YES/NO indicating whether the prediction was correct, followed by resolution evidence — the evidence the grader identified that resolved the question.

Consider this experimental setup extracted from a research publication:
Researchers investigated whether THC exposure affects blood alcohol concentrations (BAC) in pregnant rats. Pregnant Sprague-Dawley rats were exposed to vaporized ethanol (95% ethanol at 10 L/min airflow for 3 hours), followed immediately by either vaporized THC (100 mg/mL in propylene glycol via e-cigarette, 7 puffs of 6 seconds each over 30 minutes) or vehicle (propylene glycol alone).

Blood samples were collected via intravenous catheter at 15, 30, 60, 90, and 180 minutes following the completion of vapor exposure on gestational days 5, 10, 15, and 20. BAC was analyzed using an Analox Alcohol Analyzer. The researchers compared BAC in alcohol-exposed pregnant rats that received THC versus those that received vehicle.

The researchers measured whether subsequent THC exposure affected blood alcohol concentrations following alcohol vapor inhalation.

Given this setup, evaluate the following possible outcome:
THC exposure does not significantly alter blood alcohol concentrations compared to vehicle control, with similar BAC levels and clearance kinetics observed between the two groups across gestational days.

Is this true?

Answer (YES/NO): NO